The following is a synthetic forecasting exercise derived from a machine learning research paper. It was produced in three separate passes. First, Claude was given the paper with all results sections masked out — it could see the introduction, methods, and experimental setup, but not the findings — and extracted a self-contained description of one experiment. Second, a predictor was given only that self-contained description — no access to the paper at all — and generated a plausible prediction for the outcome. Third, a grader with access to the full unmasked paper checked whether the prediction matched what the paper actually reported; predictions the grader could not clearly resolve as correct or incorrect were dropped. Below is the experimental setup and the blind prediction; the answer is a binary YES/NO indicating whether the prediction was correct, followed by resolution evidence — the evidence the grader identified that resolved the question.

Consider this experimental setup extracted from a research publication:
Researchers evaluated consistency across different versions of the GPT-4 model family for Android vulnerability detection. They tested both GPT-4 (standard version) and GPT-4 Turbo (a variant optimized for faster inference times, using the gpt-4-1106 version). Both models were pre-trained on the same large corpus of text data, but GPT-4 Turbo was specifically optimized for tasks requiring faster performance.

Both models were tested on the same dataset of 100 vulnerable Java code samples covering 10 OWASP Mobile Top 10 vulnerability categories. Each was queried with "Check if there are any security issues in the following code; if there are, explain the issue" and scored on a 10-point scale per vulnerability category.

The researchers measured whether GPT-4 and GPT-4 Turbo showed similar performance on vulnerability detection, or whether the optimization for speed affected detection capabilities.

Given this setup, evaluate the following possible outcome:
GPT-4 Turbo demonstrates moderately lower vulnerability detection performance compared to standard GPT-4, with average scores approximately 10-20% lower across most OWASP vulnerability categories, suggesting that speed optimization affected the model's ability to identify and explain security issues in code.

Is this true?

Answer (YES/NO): NO